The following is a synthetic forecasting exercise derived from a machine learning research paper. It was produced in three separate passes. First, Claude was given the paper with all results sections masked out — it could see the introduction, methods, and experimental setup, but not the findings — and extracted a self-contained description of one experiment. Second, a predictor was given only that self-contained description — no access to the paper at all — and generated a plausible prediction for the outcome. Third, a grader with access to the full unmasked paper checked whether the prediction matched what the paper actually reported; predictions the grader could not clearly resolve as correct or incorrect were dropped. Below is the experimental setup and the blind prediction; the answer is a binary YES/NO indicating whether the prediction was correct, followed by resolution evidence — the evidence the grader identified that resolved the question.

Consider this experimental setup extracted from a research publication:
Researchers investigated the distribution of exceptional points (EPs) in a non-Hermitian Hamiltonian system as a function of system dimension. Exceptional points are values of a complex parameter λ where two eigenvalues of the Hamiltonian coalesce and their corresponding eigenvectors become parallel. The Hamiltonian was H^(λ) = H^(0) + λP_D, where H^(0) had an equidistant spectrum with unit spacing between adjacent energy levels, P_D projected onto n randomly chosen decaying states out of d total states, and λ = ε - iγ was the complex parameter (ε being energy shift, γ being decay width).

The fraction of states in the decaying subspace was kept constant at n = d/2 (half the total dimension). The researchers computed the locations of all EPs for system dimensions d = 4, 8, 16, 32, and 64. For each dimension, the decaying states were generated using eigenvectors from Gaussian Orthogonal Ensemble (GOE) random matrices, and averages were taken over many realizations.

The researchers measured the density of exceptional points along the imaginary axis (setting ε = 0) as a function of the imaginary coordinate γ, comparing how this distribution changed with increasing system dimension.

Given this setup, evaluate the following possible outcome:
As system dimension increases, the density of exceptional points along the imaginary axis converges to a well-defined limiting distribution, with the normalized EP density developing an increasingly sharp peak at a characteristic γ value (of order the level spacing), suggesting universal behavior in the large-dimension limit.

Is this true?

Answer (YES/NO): NO